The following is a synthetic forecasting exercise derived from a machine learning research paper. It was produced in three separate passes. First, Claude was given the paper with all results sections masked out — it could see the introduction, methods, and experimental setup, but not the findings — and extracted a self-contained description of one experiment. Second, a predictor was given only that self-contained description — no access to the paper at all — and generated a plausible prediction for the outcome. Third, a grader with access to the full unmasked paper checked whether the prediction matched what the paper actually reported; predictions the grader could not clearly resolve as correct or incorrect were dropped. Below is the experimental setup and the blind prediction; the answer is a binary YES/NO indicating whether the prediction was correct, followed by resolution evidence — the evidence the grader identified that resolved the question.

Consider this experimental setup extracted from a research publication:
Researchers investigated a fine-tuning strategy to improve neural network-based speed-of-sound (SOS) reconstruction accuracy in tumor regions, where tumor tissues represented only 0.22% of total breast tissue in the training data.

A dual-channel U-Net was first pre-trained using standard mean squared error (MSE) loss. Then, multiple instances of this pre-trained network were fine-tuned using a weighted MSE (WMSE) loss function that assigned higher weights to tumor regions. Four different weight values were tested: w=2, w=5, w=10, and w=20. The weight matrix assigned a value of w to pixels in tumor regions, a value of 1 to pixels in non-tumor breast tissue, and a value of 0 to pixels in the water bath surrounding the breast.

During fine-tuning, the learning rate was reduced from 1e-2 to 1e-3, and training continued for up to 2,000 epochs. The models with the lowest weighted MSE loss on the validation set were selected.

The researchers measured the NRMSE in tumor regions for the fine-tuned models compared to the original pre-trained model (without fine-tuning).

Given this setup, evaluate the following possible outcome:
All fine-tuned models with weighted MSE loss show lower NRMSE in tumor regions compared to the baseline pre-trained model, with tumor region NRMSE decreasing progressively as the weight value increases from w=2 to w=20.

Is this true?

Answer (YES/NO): YES